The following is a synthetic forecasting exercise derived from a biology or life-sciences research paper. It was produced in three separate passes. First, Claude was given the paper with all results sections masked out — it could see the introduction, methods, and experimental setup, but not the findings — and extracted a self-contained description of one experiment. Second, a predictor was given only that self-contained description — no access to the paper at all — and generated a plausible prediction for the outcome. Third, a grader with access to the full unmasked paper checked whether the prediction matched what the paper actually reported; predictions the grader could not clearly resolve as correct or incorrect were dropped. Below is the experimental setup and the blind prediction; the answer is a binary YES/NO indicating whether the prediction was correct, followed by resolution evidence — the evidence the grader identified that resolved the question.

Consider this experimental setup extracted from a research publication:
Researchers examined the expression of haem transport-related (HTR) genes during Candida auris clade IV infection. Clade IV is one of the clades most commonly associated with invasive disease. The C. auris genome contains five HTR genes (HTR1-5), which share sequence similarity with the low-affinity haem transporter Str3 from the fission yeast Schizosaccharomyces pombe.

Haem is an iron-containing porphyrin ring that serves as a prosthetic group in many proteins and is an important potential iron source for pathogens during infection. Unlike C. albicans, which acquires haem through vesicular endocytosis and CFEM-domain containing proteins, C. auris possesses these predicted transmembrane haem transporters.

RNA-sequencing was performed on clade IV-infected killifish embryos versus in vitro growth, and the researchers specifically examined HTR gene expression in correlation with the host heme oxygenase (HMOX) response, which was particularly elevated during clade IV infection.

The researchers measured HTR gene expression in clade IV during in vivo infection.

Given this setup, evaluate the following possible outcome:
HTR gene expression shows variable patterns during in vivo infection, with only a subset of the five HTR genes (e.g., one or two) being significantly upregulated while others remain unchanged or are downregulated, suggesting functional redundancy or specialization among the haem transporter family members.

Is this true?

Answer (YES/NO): NO